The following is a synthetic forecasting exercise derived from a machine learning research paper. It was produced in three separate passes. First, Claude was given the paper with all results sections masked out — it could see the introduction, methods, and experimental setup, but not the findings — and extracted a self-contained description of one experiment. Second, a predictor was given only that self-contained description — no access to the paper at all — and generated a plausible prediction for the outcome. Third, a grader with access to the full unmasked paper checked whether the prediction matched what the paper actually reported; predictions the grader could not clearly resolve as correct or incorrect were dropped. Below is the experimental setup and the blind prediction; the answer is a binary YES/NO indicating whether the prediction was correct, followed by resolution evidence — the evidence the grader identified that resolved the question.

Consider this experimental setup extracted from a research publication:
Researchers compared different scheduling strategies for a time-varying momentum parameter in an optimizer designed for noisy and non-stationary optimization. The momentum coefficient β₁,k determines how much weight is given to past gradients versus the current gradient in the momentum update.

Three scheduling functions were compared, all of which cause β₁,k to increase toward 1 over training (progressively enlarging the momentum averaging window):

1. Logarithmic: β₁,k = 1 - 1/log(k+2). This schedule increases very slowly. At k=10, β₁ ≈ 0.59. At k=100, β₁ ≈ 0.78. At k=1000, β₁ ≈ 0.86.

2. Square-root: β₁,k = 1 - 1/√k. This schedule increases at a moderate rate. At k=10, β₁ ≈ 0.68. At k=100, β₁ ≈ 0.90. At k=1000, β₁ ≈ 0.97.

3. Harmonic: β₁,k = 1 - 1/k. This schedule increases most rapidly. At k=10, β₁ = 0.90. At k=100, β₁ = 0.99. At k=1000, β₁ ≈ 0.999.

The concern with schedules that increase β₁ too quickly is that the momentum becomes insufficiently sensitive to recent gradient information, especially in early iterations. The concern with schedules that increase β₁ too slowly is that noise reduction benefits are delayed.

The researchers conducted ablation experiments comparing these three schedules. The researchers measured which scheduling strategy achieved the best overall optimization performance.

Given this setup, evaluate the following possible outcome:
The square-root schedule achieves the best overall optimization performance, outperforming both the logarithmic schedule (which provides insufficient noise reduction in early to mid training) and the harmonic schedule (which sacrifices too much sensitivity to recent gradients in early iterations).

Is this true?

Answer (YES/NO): NO